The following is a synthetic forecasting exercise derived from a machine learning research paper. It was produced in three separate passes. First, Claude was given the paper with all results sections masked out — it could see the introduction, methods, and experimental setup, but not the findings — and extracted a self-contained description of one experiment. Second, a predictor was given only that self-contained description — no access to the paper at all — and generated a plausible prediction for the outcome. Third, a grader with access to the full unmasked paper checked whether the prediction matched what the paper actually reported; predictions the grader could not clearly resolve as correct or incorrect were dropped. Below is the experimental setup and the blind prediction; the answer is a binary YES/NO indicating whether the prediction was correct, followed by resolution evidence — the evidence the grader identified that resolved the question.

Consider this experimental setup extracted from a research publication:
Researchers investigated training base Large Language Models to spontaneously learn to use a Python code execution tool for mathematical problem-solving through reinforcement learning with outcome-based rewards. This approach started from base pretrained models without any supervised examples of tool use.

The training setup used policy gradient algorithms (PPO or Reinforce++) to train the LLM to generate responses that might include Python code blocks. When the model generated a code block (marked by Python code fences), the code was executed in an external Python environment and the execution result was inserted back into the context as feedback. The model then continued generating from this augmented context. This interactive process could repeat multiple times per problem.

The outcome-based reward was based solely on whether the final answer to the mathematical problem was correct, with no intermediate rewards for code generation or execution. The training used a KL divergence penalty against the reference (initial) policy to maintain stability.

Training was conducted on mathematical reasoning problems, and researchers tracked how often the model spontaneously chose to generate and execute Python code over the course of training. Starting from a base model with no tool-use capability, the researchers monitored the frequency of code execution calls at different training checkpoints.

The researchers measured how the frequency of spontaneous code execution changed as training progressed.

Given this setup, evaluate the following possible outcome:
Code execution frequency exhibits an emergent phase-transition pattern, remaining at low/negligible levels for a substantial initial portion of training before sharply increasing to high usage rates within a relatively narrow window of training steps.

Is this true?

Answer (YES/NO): NO